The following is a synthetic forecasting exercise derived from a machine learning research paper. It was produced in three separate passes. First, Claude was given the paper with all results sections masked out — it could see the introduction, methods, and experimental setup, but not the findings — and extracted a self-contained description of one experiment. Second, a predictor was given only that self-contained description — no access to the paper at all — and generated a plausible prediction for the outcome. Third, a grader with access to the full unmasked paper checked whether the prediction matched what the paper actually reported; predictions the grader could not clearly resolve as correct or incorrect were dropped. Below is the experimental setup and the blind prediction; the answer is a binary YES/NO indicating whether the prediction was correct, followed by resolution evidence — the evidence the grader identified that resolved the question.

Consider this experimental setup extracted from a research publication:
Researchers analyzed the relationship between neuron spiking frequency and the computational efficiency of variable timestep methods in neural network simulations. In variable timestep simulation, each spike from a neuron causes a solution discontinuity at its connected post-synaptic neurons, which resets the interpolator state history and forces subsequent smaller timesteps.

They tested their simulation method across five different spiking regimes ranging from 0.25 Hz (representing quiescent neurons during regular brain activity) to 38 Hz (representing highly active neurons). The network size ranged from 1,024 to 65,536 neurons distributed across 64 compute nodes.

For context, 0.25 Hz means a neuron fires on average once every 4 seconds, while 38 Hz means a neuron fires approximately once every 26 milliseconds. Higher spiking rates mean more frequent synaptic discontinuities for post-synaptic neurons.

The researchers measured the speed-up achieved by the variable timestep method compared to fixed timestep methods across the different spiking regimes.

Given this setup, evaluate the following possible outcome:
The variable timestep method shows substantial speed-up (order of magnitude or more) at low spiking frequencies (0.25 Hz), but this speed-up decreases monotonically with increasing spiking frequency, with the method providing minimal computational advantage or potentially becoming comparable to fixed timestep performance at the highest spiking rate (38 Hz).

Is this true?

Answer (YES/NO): YES